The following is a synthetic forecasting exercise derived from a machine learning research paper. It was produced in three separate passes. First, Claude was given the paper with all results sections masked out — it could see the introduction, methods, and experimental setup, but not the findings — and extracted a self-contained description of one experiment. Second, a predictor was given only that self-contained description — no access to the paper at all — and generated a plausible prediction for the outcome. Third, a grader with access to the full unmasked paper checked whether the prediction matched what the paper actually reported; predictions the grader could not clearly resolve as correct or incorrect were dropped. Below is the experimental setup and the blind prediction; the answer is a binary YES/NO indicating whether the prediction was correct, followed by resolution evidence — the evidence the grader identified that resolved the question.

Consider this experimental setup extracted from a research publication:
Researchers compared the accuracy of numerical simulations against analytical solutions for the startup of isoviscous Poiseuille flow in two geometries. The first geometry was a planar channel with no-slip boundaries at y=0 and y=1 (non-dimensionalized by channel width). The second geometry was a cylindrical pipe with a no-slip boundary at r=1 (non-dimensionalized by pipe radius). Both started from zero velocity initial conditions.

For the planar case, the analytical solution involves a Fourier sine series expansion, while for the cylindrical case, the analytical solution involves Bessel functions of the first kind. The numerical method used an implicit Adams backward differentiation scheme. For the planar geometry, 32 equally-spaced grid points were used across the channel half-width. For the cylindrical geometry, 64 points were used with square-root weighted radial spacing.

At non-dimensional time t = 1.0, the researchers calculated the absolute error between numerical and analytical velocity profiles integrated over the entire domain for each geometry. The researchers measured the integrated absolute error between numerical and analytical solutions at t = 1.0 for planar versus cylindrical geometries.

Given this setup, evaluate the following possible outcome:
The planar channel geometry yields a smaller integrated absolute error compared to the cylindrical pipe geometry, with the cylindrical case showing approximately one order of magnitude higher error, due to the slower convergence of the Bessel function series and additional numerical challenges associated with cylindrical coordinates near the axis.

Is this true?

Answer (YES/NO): NO